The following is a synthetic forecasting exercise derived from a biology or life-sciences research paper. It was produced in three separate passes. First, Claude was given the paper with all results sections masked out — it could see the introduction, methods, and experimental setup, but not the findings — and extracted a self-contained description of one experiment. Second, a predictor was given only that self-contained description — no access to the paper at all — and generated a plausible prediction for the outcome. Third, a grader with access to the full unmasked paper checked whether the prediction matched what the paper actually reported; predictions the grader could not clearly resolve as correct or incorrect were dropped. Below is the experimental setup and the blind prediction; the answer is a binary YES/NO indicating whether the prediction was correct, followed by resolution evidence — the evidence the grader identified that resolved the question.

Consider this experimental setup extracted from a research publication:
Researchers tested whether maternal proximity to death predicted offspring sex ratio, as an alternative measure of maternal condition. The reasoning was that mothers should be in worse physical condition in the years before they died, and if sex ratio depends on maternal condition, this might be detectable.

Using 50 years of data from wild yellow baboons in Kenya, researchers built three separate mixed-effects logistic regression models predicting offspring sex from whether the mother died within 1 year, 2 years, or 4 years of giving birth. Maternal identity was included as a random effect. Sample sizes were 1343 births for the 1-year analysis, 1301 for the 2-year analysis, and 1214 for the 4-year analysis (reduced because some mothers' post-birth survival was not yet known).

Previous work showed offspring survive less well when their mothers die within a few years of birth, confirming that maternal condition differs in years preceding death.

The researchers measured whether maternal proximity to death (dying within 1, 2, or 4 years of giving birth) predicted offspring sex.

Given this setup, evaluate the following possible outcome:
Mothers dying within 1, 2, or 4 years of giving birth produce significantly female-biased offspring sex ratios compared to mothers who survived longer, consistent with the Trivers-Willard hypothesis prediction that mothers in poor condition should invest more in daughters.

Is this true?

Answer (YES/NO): NO